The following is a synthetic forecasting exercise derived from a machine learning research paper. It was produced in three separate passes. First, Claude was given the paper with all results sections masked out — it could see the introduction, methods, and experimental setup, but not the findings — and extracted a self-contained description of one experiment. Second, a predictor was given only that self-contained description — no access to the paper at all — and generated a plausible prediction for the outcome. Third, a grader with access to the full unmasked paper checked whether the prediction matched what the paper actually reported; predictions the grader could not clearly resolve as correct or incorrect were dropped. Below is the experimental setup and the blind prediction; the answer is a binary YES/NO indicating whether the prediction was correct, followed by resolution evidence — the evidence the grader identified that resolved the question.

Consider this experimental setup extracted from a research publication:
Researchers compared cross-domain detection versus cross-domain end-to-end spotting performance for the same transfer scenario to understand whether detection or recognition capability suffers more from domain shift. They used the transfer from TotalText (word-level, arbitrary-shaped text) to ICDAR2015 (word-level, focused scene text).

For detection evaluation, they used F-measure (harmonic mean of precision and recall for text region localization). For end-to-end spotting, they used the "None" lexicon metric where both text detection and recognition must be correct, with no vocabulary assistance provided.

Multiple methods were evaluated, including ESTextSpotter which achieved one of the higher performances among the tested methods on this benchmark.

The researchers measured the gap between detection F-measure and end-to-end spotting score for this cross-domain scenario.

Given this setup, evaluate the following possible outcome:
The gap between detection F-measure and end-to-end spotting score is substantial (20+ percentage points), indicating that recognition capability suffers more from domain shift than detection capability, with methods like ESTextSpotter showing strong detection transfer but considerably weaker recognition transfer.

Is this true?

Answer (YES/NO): NO